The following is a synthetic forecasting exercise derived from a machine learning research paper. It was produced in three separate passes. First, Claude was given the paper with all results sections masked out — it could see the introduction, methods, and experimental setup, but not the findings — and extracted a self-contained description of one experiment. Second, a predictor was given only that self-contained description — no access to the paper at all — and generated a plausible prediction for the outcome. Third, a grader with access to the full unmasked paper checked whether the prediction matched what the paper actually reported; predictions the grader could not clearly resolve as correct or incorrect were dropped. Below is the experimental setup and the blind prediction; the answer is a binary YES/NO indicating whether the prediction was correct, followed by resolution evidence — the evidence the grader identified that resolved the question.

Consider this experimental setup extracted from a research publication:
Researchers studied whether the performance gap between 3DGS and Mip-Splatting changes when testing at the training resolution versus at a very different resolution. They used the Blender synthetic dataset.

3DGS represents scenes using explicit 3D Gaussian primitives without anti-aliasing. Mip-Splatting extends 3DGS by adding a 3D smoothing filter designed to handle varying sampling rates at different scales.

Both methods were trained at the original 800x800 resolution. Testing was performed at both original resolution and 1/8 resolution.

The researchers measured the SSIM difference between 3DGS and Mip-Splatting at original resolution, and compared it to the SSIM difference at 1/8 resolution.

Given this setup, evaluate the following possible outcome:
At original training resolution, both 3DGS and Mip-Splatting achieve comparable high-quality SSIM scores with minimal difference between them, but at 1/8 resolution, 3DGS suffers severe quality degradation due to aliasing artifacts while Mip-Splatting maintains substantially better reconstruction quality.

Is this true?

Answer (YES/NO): YES